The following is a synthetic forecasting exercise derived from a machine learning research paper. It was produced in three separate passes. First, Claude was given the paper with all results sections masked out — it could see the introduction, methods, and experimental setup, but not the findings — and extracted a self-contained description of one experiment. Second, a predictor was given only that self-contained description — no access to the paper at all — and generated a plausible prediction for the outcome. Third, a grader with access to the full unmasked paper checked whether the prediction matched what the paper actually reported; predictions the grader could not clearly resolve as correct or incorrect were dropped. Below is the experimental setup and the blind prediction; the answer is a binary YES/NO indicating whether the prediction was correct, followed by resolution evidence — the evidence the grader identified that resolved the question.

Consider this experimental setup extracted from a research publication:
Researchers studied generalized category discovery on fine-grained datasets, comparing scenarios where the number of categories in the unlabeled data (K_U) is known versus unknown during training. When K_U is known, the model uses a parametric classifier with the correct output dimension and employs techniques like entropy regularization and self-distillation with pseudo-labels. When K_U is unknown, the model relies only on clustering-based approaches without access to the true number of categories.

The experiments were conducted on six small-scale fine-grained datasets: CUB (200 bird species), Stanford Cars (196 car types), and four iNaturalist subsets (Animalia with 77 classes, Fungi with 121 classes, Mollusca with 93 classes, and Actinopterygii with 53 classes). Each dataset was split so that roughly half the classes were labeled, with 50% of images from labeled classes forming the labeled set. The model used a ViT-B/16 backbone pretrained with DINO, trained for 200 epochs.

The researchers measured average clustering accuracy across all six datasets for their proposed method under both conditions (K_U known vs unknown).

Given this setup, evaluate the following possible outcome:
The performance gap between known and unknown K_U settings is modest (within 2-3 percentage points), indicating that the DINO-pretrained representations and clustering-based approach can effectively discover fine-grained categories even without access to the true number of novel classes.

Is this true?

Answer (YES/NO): YES